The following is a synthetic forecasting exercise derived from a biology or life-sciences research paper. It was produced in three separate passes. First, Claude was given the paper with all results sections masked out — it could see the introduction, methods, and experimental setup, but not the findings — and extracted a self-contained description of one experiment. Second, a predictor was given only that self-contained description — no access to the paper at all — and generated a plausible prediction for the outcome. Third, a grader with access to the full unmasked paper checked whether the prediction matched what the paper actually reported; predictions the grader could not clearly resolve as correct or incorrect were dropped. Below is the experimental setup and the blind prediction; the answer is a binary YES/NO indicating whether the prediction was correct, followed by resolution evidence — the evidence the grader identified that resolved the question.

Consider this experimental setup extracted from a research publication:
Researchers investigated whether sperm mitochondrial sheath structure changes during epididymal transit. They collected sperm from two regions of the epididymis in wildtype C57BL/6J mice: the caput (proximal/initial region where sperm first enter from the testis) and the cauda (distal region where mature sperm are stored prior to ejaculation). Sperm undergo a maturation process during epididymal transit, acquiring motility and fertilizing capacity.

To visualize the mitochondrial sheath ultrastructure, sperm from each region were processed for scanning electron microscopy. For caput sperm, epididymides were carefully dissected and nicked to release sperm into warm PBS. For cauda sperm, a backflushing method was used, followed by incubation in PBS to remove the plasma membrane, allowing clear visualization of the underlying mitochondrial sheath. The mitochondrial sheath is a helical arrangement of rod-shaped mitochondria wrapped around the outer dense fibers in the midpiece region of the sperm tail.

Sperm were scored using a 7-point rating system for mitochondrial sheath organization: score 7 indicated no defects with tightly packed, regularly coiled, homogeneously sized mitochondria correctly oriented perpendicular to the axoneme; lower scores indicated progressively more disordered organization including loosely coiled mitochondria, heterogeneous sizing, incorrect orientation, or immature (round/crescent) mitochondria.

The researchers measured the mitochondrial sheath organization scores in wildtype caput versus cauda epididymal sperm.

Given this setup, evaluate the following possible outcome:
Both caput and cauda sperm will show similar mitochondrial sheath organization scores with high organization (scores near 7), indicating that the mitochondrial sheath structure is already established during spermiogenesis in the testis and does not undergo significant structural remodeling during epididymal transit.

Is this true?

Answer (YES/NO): NO